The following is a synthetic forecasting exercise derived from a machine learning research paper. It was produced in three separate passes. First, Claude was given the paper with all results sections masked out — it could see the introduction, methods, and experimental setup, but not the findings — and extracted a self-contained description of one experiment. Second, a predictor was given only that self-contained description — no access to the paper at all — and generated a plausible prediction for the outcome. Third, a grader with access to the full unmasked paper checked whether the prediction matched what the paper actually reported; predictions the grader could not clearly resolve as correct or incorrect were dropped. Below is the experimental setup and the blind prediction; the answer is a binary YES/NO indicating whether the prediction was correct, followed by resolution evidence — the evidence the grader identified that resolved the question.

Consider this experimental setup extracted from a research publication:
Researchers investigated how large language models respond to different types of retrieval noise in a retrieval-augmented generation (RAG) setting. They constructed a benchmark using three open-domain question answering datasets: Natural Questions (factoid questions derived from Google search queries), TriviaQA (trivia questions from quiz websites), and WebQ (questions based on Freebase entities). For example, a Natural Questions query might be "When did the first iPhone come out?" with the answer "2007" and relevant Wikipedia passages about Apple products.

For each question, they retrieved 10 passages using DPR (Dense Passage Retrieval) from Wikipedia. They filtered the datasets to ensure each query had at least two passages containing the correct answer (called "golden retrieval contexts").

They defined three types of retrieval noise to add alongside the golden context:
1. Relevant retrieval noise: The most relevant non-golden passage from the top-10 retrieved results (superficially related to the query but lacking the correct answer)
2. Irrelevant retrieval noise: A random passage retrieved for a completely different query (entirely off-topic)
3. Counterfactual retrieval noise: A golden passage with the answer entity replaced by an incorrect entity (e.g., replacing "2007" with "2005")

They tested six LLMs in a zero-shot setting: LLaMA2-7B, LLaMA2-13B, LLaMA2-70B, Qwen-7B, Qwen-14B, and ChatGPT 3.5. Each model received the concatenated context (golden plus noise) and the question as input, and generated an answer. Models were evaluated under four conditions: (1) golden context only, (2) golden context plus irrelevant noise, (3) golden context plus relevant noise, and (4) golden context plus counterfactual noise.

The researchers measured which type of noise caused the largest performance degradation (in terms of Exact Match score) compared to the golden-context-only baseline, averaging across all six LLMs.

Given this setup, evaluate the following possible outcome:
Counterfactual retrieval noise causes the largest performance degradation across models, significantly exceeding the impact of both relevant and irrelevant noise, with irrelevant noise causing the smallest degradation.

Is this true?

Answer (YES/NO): YES